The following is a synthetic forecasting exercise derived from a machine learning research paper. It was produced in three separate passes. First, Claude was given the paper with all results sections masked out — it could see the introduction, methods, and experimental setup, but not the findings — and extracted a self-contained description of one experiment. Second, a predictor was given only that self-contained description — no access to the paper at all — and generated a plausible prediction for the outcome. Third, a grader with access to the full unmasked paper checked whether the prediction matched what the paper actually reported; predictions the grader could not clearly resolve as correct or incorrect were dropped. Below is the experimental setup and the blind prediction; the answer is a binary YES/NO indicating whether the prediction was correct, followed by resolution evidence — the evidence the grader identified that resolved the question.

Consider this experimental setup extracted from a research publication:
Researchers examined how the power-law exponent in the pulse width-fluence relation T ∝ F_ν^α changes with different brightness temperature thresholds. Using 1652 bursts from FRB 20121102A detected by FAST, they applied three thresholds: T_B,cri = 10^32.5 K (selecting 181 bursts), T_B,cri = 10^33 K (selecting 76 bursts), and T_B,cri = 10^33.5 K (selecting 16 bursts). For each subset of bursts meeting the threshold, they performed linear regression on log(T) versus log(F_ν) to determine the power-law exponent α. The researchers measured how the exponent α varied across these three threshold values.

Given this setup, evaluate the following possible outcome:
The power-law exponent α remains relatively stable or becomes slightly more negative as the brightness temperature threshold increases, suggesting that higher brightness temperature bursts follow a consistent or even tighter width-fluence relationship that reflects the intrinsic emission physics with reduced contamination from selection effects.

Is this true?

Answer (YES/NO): NO